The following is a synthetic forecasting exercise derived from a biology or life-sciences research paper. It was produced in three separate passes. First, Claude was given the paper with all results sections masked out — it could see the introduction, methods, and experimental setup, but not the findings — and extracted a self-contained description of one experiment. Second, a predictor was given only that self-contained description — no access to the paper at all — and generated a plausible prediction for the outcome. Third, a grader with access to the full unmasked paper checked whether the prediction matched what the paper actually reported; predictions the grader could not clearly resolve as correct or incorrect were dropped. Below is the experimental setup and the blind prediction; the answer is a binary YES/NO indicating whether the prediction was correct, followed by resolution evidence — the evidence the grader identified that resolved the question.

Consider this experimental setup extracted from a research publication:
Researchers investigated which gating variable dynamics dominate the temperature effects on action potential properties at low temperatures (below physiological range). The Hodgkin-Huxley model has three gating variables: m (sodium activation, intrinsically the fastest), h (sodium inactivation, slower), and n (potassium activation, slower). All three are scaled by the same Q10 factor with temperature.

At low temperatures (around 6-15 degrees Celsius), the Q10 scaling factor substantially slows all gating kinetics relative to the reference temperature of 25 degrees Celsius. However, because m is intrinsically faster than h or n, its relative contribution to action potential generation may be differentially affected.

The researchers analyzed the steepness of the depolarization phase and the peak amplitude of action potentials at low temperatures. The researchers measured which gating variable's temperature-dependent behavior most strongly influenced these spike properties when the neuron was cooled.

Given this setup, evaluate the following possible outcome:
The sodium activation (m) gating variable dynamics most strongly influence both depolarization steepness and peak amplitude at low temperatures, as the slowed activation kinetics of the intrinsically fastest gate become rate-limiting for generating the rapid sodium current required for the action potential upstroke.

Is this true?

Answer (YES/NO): YES